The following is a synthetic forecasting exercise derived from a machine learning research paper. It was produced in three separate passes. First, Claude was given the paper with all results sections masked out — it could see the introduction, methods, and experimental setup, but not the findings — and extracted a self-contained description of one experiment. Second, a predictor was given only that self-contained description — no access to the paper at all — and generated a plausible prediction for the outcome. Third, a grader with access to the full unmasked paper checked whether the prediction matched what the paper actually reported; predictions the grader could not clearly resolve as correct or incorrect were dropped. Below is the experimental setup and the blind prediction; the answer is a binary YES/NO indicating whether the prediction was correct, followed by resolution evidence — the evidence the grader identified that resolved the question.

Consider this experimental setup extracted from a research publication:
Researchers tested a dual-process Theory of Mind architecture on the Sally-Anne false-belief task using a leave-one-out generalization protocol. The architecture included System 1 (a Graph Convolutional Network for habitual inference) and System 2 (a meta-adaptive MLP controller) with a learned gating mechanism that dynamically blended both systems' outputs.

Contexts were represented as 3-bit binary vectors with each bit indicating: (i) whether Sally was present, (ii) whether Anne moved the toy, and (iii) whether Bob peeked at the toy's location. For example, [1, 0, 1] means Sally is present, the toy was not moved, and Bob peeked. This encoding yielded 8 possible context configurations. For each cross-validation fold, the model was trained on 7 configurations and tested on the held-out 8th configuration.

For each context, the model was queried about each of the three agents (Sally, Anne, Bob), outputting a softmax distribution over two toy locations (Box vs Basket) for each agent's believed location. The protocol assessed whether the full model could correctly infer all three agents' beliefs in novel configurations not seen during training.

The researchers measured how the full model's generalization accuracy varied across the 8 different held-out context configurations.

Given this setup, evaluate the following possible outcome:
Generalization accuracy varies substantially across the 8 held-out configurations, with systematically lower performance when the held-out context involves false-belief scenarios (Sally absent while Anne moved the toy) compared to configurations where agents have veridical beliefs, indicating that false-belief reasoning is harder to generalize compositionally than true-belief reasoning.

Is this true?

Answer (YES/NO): NO